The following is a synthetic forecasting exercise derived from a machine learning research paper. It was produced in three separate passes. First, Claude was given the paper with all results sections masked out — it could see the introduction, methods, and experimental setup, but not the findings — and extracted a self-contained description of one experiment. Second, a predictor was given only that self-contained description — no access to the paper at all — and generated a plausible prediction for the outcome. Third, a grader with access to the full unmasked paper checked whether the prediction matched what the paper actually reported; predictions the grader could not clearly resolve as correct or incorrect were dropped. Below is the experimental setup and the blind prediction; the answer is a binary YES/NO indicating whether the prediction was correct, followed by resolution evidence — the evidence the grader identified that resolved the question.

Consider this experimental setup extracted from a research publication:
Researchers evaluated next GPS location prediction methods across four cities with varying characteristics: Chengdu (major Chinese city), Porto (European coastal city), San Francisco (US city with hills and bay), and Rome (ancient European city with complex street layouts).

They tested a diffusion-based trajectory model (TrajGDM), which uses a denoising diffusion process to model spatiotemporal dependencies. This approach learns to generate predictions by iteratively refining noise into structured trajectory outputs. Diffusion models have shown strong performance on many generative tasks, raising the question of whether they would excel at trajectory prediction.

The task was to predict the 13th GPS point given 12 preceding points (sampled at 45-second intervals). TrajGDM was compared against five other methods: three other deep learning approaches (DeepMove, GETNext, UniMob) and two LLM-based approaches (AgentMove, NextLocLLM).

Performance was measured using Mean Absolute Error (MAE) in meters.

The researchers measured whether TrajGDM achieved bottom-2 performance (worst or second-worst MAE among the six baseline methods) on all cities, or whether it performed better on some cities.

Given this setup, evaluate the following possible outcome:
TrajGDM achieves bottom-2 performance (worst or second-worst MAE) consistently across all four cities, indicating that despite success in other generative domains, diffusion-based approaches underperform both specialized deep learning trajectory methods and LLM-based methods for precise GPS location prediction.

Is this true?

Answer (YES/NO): NO